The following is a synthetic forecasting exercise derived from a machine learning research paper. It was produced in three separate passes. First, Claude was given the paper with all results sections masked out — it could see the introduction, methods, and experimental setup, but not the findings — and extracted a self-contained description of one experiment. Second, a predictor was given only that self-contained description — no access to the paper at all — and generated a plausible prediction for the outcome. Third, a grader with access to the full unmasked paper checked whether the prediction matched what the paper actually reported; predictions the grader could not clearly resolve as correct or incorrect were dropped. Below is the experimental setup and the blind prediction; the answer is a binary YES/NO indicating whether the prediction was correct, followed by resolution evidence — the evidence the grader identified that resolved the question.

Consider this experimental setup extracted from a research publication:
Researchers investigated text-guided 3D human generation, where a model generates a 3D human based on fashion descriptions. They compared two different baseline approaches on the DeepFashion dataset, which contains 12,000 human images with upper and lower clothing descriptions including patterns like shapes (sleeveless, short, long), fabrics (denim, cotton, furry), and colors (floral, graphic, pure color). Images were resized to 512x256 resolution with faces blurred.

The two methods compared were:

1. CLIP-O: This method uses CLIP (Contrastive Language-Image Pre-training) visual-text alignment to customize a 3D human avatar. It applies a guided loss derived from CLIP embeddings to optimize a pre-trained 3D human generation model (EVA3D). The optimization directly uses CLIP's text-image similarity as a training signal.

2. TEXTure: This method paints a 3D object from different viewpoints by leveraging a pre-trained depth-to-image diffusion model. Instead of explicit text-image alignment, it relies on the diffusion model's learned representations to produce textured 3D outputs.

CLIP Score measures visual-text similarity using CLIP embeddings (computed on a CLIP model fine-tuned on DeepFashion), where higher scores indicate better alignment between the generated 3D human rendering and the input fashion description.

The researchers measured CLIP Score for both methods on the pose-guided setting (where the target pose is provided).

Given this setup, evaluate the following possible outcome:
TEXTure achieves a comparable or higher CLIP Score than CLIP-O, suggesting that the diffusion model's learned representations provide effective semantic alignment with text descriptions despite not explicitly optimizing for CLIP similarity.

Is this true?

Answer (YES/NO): YES